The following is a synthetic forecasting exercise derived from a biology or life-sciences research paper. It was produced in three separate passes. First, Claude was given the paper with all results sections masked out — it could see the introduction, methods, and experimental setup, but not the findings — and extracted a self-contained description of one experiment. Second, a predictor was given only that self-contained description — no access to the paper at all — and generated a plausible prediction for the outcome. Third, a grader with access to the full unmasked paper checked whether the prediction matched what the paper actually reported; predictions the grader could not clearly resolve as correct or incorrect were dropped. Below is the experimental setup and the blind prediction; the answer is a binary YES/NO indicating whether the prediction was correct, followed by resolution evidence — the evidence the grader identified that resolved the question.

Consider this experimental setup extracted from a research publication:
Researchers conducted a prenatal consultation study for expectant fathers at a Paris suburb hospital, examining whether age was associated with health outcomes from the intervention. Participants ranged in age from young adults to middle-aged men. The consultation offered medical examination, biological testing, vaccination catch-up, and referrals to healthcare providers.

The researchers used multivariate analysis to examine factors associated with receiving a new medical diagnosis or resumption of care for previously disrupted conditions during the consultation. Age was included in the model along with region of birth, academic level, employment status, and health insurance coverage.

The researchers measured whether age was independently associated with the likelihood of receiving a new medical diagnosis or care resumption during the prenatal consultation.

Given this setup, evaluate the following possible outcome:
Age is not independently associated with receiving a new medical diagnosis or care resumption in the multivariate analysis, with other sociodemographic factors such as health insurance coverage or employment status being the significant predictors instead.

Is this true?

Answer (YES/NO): YES